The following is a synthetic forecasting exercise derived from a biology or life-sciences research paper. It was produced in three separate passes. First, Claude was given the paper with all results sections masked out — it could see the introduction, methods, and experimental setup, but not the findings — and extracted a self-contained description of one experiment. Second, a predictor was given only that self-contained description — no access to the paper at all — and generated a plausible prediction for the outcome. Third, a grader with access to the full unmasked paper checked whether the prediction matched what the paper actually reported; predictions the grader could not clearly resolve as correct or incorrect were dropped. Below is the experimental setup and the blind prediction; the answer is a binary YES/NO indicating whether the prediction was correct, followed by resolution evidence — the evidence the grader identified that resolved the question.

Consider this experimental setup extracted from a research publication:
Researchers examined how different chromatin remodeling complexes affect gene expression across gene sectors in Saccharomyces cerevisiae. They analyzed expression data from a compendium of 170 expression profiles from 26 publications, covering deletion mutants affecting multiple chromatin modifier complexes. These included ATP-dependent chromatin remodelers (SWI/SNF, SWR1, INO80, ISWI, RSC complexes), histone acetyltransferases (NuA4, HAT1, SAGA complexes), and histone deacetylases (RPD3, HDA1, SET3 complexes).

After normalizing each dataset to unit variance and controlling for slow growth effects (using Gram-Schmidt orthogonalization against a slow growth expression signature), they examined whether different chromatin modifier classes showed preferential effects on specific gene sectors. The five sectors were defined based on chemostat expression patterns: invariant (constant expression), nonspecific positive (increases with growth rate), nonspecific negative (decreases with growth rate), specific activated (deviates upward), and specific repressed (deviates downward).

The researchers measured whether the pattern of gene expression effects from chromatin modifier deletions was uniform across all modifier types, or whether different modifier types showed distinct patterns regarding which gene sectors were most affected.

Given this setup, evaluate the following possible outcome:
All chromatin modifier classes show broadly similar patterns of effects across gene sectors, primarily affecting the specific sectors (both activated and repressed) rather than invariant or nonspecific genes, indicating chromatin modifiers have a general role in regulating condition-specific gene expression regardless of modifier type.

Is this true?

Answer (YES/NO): NO